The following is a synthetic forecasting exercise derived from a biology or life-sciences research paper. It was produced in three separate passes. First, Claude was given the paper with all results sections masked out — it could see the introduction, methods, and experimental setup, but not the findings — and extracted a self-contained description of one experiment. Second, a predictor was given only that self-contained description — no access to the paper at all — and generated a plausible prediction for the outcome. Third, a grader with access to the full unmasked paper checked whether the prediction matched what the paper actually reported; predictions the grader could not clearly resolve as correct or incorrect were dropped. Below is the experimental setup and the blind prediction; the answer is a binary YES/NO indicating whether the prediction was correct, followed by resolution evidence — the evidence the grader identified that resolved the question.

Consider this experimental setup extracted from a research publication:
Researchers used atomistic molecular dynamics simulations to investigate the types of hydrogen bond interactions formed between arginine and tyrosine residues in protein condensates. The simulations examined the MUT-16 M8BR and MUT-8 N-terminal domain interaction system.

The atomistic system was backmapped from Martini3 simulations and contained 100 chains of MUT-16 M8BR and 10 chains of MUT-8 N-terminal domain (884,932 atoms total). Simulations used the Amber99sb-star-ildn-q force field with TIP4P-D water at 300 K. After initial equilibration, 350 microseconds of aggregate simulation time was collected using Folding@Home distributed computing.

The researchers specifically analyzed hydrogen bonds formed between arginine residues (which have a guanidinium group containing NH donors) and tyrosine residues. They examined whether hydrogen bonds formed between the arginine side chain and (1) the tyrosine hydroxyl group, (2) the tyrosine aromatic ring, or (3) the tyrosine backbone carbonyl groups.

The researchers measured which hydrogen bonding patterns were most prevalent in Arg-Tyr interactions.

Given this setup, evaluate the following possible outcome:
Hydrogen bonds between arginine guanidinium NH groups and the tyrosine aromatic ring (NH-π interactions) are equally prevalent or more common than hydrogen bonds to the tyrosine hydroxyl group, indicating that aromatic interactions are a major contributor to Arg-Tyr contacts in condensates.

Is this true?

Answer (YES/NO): NO